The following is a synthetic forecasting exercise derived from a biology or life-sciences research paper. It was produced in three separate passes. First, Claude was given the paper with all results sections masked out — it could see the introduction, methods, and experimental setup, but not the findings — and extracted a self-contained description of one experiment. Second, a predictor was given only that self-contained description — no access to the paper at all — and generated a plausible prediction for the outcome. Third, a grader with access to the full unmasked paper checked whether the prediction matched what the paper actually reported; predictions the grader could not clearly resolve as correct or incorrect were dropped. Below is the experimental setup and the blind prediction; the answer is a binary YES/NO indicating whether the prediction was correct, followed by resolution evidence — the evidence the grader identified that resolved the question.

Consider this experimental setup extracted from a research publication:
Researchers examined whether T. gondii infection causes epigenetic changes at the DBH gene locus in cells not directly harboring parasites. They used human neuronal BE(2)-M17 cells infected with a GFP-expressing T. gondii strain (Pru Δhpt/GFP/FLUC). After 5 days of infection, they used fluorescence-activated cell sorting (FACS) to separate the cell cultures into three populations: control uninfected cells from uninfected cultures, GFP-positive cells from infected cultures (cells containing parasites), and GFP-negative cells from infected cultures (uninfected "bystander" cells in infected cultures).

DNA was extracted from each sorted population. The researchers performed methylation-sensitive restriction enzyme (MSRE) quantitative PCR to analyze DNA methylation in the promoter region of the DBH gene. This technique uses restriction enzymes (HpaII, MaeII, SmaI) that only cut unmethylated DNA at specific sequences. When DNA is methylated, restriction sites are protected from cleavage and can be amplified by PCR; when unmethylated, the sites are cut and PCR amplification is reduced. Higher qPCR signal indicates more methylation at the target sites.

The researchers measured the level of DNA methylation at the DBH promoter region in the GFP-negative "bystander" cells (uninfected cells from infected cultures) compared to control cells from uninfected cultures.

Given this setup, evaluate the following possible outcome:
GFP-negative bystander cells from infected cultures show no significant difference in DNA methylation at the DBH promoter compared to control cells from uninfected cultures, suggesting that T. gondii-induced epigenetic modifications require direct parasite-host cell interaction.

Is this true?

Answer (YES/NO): NO